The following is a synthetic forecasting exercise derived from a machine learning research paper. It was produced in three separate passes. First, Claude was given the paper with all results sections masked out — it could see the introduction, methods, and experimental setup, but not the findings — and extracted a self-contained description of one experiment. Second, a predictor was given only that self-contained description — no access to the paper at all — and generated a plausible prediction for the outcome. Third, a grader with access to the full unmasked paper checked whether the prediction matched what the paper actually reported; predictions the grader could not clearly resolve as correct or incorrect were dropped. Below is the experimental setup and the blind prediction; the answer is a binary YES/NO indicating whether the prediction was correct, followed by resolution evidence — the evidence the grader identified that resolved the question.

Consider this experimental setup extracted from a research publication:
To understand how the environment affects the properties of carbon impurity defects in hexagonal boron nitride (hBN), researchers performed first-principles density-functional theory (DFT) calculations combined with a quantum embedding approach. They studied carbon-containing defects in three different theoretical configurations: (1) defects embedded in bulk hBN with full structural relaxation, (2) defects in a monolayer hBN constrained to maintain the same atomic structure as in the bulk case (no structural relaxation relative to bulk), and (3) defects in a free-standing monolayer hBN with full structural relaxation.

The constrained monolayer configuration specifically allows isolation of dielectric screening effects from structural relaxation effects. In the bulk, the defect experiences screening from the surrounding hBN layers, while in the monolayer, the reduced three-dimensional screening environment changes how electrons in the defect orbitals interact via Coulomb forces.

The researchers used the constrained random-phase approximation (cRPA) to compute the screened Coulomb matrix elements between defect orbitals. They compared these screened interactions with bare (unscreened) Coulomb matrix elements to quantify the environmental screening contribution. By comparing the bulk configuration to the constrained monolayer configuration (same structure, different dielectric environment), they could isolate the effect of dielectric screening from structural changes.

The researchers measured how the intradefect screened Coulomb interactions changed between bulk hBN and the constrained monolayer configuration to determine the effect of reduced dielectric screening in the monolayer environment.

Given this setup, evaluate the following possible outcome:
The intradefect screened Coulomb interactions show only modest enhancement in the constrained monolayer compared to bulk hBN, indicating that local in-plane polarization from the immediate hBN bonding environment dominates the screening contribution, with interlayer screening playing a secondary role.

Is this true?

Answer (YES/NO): NO